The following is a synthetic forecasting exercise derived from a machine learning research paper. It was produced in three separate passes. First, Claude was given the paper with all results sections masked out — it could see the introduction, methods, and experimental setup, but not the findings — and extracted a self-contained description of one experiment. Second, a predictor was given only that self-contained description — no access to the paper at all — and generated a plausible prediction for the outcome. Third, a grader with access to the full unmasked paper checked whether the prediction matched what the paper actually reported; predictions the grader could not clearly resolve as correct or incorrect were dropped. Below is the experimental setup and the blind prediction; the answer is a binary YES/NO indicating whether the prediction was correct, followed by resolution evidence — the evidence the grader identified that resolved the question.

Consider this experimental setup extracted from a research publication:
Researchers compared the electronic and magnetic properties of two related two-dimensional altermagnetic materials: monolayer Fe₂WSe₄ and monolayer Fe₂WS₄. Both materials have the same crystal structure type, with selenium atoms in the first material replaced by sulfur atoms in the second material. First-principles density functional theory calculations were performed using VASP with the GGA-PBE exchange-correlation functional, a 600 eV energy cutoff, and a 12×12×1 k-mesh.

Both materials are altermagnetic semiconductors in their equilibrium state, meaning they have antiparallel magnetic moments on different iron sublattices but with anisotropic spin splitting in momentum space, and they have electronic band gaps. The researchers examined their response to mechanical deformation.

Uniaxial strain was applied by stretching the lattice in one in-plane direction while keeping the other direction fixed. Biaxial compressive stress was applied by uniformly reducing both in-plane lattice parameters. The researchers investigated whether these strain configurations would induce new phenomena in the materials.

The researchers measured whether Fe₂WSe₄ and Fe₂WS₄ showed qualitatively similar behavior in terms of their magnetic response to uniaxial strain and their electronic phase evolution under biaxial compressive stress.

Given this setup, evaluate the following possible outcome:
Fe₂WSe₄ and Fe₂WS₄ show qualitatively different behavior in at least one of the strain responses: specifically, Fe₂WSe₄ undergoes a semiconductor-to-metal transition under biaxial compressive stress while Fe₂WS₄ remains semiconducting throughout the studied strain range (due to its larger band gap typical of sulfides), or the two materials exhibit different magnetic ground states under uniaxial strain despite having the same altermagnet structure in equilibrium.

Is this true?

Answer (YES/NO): NO